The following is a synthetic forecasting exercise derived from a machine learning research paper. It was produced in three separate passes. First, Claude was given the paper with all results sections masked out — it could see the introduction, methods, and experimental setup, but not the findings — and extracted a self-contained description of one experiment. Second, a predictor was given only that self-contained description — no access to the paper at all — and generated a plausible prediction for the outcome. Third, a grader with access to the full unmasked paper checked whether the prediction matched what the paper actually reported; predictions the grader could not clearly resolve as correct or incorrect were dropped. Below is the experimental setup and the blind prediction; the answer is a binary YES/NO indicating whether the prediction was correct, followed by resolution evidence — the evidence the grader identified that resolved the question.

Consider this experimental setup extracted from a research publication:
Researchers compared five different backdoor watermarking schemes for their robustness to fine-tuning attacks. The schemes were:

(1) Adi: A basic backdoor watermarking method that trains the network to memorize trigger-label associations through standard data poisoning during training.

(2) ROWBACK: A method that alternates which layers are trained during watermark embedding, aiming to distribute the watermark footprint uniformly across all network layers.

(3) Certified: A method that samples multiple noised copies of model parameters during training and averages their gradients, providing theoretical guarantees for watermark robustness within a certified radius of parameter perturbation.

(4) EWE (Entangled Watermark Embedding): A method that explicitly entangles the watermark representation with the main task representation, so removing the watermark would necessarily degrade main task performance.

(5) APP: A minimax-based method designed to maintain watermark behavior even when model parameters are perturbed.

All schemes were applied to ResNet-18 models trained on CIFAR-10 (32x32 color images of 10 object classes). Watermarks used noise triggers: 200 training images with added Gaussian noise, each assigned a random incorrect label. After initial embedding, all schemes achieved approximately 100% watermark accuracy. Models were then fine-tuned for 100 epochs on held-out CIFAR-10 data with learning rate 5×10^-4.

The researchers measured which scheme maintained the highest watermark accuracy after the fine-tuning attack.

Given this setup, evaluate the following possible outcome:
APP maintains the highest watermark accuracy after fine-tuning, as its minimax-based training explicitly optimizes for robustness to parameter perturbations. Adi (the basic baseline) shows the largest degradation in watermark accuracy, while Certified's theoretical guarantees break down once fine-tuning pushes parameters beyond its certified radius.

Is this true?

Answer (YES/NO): NO